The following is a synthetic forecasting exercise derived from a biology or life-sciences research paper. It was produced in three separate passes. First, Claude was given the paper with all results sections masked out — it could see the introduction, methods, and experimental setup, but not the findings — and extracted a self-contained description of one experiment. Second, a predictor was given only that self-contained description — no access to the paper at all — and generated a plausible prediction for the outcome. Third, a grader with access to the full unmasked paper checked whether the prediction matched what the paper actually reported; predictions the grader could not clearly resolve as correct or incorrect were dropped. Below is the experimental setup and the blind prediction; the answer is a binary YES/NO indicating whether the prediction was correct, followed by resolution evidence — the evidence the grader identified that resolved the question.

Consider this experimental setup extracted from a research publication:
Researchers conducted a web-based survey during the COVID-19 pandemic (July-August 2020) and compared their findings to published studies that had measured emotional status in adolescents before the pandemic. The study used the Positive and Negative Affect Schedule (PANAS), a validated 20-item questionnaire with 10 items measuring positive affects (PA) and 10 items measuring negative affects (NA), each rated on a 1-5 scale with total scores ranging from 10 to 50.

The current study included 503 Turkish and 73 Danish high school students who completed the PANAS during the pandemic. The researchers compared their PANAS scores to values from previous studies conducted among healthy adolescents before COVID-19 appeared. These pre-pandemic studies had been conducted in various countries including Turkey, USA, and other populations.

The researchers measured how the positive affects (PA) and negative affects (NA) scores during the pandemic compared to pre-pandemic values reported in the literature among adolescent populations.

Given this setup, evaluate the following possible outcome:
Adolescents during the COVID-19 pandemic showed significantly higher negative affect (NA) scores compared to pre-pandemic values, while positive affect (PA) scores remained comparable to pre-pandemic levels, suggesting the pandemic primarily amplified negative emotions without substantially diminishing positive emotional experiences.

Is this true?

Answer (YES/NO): NO